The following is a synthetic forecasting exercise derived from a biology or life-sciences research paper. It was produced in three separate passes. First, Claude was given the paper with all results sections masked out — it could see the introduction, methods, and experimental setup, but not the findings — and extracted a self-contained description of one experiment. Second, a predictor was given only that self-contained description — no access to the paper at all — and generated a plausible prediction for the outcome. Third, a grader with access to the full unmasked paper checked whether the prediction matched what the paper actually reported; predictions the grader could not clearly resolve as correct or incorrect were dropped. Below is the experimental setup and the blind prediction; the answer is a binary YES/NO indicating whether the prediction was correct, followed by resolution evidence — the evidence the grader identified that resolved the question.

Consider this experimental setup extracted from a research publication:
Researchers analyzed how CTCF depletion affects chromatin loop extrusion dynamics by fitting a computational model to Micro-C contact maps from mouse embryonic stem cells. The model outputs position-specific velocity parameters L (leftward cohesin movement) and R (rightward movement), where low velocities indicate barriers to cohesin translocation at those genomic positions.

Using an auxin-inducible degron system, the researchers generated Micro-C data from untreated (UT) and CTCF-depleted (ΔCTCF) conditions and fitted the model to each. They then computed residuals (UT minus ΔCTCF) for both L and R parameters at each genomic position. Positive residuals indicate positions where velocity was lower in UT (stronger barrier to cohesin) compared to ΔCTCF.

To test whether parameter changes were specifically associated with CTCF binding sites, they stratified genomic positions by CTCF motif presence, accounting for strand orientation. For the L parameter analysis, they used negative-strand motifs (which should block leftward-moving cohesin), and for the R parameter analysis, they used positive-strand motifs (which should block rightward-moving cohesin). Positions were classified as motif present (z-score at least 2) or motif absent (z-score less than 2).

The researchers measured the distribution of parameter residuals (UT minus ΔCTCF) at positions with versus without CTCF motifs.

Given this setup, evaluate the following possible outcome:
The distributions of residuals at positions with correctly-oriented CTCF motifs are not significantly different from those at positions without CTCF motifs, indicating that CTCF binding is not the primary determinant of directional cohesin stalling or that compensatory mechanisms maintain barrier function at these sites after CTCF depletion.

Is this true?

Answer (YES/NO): NO